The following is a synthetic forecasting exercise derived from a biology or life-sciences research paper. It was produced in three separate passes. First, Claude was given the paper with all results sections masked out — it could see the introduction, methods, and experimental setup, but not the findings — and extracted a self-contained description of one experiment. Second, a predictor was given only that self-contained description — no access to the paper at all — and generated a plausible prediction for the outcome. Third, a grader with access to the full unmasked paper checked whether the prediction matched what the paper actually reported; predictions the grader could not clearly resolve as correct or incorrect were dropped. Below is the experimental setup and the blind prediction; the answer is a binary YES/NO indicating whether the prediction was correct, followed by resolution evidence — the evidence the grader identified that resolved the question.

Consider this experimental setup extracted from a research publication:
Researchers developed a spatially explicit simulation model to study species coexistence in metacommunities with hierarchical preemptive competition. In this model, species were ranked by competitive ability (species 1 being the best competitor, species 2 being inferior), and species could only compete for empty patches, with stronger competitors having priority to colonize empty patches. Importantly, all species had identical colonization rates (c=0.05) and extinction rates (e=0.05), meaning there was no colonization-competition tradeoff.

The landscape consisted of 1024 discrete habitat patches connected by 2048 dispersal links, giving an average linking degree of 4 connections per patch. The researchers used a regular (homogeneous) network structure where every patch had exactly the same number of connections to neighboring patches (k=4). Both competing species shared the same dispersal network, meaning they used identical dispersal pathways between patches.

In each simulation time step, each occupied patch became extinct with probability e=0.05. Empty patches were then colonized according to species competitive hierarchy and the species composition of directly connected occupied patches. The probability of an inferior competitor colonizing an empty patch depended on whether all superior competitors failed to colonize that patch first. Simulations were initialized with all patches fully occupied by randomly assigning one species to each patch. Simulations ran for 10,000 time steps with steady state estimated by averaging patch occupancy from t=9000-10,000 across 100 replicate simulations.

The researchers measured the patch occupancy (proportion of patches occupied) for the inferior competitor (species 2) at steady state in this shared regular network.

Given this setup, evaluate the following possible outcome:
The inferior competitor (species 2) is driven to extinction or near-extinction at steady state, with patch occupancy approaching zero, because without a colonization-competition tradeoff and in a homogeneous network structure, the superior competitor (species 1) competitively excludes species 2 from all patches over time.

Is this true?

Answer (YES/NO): YES